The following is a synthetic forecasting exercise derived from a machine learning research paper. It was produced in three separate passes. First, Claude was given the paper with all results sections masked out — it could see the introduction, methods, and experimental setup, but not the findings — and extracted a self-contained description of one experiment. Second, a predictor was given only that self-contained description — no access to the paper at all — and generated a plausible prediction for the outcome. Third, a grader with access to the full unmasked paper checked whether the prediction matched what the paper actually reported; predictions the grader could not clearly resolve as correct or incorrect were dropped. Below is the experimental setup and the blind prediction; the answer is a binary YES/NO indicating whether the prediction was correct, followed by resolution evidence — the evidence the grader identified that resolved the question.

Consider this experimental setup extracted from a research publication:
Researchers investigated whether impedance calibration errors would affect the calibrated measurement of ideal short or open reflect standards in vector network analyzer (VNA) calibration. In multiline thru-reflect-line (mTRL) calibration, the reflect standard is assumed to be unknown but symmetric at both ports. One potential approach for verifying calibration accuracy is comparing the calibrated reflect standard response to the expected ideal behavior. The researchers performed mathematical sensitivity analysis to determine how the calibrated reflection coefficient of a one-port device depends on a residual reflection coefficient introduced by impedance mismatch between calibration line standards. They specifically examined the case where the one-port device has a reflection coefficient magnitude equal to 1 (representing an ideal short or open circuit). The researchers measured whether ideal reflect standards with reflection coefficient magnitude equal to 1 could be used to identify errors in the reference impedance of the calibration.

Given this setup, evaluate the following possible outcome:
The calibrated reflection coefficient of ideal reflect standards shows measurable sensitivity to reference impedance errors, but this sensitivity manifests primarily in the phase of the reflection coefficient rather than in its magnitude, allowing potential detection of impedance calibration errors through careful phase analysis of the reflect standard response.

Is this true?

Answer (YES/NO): NO